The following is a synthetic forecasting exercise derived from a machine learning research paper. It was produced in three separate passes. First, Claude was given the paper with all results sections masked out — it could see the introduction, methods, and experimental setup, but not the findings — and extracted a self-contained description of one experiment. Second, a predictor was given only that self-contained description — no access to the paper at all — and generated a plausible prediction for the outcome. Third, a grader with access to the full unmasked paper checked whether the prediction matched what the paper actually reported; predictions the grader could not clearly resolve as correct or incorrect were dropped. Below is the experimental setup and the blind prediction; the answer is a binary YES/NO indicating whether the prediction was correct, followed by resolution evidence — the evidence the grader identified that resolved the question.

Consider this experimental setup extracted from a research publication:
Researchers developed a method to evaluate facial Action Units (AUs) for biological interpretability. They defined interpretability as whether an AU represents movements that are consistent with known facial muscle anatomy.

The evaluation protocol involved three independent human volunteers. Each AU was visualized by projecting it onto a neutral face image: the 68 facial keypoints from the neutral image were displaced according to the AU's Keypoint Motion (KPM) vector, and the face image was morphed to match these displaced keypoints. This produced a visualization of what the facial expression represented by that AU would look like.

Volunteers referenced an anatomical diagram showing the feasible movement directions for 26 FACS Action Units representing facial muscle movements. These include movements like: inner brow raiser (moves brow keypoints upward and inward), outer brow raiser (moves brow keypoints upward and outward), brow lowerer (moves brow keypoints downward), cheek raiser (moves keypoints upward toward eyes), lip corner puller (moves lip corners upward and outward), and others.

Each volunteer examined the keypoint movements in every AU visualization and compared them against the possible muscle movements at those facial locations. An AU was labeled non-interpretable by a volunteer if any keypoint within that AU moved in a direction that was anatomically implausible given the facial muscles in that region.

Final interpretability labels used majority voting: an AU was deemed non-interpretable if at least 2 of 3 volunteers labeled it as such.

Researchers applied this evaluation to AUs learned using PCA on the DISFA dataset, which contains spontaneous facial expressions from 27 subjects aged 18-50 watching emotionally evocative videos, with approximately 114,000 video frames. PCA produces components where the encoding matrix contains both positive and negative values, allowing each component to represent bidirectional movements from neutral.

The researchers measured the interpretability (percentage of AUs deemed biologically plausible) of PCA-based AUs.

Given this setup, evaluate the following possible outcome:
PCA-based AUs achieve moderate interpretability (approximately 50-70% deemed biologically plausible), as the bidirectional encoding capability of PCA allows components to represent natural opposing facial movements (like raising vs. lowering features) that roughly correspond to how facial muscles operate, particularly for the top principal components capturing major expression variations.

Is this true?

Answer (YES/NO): YES